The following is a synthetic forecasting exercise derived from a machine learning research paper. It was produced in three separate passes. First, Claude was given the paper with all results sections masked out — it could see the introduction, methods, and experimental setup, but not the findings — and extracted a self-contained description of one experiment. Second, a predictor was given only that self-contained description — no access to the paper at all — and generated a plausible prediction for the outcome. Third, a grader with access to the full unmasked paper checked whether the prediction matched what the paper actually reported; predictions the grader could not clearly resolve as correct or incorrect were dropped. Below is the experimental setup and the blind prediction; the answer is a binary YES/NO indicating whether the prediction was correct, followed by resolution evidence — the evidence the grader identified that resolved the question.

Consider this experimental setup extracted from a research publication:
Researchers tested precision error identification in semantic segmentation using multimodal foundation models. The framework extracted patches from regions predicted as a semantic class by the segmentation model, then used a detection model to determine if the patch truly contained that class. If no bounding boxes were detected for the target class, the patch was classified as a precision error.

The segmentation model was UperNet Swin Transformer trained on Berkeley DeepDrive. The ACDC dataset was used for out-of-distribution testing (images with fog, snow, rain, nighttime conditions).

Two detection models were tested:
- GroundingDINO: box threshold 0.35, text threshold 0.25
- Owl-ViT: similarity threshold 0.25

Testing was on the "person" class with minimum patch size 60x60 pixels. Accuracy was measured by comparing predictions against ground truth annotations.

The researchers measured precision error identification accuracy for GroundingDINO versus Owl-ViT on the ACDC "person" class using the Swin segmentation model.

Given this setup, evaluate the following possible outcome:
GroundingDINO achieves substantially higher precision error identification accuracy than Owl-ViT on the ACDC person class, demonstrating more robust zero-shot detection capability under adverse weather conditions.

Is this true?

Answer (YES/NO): NO